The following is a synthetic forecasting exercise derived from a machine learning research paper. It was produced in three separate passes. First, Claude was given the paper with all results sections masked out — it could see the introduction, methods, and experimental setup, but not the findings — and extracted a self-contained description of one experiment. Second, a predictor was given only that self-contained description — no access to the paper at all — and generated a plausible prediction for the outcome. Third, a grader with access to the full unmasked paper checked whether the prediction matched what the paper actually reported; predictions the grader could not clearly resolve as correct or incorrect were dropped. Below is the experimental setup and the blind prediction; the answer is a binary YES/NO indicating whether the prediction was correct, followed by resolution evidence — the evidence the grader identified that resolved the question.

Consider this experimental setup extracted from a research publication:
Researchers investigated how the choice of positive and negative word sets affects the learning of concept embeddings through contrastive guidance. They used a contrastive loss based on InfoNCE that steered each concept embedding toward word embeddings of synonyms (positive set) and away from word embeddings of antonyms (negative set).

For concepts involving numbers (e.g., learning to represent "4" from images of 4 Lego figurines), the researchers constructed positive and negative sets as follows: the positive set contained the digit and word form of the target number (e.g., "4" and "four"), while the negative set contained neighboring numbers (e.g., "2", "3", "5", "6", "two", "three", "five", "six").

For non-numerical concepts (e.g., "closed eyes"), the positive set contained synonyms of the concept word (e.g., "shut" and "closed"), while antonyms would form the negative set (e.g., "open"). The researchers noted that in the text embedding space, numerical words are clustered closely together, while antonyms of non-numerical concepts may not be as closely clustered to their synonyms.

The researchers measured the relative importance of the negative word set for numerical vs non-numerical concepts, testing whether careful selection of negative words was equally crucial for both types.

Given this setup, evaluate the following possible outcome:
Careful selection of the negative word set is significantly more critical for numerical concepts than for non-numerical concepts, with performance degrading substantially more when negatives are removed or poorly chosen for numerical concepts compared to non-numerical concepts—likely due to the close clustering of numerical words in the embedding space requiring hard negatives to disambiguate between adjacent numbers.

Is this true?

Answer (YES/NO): YES